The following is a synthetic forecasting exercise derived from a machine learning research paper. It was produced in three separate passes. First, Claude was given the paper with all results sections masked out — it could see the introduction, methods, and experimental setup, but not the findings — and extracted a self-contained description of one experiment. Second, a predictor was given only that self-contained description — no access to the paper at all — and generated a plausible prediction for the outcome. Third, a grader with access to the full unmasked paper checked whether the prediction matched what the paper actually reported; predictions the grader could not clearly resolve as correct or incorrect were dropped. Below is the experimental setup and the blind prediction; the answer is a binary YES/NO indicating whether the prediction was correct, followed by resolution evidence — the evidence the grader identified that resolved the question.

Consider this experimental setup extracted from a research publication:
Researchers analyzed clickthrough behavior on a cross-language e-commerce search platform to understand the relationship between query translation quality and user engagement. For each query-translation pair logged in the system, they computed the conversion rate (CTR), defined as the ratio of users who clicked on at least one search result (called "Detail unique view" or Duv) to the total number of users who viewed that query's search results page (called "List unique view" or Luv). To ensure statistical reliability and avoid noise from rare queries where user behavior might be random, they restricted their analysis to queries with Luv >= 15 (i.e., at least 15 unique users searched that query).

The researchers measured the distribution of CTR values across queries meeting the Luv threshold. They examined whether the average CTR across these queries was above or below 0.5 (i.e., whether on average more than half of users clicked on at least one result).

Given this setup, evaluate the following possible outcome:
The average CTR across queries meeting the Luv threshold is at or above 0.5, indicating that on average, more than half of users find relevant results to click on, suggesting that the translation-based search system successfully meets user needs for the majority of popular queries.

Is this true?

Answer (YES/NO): YES